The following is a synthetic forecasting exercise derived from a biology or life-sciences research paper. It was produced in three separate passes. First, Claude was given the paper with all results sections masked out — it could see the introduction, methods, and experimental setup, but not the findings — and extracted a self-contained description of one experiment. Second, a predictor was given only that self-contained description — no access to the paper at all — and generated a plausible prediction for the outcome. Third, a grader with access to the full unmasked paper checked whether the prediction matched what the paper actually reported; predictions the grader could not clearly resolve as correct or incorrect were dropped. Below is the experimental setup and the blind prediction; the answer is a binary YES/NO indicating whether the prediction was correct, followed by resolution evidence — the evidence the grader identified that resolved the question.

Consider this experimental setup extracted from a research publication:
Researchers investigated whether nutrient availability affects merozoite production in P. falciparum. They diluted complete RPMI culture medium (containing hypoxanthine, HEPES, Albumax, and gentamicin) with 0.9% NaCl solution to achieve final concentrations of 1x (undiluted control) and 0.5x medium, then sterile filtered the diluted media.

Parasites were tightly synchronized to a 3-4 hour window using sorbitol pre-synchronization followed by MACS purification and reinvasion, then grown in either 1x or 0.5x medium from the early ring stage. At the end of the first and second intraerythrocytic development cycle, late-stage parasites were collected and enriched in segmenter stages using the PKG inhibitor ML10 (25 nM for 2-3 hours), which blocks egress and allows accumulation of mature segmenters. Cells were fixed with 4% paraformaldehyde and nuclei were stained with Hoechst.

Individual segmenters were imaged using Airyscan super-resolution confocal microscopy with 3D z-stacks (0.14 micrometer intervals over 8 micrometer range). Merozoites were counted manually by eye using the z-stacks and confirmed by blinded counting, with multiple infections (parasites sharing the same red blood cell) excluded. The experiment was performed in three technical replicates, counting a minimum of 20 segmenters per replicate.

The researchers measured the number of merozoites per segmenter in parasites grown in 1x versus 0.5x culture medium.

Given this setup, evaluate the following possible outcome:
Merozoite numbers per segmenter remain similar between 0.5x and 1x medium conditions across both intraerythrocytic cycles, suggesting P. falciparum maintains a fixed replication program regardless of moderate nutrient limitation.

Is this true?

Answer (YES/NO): NO